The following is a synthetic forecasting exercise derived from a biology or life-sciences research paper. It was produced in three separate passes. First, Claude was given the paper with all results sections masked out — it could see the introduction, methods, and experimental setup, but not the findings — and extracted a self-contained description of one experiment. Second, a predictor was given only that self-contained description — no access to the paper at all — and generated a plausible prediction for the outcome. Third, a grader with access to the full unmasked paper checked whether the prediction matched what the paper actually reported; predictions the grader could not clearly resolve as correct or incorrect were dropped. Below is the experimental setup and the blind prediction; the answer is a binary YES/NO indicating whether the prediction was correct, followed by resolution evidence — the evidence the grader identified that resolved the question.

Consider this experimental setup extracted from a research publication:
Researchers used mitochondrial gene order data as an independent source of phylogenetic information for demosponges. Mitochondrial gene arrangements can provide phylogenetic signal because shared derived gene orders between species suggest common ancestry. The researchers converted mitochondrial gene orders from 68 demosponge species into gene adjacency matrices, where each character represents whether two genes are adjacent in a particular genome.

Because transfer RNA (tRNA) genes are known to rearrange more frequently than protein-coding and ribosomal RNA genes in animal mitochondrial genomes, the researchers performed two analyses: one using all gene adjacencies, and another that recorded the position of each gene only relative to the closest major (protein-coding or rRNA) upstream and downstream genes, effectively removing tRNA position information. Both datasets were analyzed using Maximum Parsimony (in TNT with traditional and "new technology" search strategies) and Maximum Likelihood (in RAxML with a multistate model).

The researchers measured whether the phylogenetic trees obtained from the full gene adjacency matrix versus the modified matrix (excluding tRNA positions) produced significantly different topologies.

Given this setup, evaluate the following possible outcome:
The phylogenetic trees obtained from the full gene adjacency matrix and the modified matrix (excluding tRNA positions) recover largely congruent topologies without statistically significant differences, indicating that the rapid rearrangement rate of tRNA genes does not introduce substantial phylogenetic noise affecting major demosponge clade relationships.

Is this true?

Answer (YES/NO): NO